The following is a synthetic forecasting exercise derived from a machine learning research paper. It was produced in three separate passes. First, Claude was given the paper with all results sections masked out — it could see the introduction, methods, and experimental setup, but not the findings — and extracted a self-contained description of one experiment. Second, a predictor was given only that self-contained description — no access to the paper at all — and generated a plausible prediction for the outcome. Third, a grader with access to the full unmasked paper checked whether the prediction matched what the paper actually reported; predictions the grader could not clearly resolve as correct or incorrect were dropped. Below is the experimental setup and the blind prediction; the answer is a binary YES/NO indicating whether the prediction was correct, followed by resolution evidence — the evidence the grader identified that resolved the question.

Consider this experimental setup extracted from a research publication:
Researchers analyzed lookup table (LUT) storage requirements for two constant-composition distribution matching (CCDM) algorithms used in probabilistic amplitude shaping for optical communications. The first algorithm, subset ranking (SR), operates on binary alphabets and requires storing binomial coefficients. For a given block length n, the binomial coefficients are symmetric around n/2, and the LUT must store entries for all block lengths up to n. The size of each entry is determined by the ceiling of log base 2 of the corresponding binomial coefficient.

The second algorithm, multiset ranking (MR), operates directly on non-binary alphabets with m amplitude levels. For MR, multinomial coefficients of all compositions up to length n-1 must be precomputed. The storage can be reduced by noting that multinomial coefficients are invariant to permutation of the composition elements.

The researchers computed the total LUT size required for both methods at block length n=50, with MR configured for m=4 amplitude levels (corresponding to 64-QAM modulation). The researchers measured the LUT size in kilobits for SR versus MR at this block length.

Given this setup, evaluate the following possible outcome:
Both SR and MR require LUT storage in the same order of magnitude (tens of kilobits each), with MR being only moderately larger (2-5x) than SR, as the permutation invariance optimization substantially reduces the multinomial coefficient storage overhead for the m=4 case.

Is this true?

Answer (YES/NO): NO